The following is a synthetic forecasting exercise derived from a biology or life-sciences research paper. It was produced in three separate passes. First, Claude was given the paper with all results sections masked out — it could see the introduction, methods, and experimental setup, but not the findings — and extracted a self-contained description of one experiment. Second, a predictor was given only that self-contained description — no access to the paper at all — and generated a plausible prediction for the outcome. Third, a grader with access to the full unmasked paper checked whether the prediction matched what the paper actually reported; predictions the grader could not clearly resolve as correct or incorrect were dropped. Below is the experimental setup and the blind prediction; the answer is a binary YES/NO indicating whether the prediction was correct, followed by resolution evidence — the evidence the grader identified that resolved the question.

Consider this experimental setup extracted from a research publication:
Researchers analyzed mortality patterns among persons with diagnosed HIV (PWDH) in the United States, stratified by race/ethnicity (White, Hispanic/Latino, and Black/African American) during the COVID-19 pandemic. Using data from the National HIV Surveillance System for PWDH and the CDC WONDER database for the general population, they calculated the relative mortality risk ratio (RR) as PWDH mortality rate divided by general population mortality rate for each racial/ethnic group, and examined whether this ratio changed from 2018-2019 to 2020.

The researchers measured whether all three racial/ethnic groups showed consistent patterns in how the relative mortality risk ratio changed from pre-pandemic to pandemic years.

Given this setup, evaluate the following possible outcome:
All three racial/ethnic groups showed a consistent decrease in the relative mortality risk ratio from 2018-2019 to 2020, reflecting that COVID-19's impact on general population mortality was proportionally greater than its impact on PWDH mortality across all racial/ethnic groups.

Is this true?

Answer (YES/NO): YES